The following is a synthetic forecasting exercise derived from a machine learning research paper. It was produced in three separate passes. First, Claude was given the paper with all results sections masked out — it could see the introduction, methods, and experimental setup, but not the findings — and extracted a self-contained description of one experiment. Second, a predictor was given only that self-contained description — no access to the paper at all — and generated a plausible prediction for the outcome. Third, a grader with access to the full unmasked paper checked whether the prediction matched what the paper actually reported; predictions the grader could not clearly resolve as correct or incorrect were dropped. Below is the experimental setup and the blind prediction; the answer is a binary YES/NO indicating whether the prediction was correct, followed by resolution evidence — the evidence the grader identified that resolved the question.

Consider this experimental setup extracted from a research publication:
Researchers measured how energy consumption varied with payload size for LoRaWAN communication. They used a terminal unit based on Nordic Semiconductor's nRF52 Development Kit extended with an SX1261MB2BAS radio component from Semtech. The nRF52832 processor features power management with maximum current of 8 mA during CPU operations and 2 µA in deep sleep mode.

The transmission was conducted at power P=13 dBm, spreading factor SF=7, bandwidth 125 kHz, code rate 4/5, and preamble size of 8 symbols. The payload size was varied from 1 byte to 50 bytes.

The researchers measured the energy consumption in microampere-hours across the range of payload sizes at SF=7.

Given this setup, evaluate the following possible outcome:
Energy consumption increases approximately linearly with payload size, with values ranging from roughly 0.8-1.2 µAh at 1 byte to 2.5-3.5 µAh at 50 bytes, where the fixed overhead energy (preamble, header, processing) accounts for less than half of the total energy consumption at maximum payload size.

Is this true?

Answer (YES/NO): NO